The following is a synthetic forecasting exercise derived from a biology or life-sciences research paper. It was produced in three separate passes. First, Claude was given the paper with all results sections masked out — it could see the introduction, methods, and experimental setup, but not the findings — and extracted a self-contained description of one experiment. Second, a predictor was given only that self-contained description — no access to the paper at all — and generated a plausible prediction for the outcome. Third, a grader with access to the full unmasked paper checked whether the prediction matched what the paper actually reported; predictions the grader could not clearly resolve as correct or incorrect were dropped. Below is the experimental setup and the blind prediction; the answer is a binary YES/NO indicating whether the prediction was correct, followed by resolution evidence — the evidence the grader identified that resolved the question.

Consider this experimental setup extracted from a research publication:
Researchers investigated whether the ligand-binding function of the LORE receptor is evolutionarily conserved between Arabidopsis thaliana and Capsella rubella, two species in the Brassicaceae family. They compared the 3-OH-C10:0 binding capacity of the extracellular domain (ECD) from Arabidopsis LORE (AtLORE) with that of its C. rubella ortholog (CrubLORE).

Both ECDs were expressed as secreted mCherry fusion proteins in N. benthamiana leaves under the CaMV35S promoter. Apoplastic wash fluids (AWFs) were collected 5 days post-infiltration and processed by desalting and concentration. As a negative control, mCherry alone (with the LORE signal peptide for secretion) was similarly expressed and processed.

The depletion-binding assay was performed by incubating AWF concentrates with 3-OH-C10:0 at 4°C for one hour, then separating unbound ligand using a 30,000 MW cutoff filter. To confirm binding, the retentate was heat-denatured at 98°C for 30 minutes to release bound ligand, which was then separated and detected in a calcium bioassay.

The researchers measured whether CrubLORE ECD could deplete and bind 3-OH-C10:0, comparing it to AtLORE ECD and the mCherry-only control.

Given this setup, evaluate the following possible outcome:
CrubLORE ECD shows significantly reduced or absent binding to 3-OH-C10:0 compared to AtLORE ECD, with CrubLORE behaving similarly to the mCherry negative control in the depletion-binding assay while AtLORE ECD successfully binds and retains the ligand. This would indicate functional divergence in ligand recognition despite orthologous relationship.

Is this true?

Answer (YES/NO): NO